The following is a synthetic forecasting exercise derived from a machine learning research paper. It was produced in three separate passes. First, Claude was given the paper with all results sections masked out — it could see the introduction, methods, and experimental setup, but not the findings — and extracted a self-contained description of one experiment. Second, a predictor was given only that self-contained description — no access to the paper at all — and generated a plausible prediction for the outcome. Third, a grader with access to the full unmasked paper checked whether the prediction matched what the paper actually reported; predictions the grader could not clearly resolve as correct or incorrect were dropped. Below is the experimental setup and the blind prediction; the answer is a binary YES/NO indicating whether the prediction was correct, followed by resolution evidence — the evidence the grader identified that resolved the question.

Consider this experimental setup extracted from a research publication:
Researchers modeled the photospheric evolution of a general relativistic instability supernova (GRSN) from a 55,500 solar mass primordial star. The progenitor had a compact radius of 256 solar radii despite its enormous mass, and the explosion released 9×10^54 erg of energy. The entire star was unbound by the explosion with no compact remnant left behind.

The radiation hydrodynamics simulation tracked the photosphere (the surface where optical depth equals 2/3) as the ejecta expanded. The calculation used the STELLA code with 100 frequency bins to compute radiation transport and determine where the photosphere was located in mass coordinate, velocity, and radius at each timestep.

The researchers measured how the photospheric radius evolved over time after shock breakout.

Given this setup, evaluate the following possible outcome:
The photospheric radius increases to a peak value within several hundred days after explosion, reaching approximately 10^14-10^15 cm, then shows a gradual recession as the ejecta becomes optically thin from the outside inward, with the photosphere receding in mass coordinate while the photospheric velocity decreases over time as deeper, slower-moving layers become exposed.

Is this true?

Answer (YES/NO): NO